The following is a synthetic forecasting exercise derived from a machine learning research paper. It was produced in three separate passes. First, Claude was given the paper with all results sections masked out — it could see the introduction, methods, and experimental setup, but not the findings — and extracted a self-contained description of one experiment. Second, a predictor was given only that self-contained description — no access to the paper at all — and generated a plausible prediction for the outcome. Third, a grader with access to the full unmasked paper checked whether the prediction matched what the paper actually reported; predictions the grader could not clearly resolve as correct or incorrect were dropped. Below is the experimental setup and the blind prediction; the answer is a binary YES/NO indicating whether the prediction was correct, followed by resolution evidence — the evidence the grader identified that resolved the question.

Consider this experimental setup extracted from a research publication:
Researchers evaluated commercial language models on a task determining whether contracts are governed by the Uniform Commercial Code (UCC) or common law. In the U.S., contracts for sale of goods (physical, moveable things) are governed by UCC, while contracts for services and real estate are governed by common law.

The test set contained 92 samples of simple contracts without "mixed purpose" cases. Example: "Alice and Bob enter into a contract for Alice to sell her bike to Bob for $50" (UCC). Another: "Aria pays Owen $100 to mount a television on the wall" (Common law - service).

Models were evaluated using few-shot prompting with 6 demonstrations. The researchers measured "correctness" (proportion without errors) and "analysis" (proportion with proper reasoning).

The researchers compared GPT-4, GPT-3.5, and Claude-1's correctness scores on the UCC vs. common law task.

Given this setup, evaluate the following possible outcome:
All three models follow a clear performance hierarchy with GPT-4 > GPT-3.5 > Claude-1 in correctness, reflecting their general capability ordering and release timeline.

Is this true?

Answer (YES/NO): NO